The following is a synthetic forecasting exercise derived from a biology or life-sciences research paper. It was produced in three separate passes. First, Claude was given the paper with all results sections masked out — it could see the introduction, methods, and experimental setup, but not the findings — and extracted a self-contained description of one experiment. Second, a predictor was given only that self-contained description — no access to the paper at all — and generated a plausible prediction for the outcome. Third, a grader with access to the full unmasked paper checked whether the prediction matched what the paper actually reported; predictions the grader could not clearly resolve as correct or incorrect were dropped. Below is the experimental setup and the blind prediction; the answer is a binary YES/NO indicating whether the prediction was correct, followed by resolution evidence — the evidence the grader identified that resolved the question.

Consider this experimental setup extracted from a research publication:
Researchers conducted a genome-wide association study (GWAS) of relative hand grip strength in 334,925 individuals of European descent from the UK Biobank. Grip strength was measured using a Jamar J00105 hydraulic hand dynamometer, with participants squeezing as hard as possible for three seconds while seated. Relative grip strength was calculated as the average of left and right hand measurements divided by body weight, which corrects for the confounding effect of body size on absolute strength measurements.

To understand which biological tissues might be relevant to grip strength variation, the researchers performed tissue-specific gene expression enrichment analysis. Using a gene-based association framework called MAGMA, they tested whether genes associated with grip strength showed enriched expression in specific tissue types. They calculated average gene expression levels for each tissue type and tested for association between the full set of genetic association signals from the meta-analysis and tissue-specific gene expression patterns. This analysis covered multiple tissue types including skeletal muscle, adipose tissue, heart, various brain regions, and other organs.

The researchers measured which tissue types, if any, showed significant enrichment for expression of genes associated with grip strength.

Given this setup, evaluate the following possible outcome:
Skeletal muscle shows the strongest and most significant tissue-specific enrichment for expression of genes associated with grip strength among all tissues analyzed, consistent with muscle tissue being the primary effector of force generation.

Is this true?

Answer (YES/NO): NO